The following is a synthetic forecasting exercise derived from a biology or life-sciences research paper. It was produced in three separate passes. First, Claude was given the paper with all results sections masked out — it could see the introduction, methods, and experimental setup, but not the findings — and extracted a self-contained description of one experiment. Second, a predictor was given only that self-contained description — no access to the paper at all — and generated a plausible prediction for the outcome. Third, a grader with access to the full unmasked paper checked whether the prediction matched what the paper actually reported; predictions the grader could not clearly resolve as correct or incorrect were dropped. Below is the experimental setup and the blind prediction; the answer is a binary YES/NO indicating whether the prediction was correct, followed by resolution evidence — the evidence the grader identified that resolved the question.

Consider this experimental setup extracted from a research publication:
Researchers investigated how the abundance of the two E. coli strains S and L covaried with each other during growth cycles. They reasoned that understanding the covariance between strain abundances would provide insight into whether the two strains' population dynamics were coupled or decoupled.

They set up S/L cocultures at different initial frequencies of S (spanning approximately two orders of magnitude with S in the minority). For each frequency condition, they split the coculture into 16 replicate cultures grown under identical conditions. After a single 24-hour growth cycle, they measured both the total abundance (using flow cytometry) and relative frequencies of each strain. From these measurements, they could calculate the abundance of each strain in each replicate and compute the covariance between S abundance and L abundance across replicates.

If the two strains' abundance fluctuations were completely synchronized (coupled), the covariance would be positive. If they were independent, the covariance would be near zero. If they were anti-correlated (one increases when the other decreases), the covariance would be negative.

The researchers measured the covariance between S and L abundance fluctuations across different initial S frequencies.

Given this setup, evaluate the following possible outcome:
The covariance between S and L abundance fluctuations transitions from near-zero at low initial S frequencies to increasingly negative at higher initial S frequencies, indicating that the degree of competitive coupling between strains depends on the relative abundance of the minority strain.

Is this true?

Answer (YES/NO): NO